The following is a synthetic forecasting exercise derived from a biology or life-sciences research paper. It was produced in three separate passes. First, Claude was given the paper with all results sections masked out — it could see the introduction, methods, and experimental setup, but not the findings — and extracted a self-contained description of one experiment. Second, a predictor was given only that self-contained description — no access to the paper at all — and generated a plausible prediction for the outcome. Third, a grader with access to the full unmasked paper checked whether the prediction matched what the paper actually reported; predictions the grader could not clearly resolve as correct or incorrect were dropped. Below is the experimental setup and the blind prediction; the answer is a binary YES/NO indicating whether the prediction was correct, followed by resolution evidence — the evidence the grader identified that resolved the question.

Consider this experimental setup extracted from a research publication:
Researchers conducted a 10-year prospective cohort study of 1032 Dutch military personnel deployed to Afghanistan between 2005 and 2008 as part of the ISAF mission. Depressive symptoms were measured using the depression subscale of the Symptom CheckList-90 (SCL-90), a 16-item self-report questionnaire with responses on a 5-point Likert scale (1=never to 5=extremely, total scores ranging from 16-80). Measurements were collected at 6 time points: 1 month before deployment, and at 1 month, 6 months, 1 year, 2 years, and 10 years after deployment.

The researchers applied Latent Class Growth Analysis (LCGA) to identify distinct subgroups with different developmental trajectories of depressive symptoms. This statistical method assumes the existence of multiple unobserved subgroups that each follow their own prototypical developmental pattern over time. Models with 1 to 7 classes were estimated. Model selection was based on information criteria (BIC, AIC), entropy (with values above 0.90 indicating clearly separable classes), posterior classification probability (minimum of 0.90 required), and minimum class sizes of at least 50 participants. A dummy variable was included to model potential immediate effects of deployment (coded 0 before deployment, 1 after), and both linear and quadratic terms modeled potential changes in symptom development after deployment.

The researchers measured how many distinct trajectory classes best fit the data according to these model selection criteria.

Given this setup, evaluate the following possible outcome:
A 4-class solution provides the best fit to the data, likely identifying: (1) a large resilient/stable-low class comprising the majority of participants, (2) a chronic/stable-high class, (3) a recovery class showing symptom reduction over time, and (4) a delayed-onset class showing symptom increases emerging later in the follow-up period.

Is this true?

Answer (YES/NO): NO